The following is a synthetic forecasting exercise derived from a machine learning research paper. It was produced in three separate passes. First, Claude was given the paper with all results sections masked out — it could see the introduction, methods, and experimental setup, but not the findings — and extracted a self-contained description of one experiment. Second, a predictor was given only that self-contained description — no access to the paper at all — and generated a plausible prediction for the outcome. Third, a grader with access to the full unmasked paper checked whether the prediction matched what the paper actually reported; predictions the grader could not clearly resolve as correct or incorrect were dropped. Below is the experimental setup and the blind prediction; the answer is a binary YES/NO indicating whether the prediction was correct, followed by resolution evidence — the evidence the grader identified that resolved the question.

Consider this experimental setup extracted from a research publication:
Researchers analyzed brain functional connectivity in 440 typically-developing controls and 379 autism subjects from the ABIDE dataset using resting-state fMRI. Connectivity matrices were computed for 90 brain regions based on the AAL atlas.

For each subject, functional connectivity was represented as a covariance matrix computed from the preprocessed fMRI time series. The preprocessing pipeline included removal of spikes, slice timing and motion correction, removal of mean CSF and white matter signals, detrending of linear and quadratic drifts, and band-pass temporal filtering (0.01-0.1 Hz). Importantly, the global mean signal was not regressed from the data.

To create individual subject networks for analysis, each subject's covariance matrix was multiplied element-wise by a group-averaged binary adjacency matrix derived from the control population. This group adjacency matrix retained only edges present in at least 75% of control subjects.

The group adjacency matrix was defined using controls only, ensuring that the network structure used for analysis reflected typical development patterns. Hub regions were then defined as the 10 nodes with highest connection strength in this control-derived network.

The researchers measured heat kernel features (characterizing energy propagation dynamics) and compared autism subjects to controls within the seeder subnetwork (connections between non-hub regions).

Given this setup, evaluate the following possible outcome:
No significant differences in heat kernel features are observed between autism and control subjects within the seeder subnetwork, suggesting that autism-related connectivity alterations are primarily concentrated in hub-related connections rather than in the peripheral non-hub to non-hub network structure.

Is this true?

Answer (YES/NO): NO